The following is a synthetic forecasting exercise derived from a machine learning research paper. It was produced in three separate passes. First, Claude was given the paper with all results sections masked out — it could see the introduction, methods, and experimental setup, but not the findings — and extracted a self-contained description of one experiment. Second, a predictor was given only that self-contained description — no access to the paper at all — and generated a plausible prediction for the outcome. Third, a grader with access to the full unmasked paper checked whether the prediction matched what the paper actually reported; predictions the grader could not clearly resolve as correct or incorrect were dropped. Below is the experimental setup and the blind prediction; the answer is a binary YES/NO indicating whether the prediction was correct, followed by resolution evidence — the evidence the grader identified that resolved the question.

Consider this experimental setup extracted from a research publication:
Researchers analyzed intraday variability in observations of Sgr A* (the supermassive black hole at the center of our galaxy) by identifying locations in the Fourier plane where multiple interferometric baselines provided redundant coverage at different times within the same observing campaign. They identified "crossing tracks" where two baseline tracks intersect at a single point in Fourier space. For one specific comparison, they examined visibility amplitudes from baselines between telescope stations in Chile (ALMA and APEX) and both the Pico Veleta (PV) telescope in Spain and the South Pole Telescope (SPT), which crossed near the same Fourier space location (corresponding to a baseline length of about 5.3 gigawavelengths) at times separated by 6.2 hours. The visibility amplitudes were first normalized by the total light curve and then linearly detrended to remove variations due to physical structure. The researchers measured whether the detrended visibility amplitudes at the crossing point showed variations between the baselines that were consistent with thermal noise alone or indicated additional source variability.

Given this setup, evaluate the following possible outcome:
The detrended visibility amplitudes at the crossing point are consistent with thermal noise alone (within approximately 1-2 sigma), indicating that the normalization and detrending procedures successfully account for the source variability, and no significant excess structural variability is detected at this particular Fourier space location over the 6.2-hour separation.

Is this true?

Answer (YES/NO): NO